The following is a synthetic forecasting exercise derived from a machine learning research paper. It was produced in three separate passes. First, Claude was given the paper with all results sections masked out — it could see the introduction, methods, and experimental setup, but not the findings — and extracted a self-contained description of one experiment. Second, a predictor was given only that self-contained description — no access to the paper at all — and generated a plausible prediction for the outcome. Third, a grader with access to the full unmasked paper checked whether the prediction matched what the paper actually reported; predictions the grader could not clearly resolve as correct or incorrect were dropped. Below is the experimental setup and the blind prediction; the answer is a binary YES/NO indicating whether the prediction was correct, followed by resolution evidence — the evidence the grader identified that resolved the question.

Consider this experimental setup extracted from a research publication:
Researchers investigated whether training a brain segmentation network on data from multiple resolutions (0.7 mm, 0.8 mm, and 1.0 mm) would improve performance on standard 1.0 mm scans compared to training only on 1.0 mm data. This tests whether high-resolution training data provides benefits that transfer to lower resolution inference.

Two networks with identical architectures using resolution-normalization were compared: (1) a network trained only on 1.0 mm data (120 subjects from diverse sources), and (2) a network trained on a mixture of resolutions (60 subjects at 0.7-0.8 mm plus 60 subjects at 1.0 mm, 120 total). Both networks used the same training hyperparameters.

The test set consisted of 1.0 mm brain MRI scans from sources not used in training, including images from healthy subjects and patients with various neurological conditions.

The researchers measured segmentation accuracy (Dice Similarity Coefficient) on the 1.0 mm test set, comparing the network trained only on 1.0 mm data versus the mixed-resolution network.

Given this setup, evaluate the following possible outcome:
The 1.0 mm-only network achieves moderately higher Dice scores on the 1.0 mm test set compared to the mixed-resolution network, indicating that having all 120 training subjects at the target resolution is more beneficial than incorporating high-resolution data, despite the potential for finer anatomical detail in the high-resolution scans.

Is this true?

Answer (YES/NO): NO